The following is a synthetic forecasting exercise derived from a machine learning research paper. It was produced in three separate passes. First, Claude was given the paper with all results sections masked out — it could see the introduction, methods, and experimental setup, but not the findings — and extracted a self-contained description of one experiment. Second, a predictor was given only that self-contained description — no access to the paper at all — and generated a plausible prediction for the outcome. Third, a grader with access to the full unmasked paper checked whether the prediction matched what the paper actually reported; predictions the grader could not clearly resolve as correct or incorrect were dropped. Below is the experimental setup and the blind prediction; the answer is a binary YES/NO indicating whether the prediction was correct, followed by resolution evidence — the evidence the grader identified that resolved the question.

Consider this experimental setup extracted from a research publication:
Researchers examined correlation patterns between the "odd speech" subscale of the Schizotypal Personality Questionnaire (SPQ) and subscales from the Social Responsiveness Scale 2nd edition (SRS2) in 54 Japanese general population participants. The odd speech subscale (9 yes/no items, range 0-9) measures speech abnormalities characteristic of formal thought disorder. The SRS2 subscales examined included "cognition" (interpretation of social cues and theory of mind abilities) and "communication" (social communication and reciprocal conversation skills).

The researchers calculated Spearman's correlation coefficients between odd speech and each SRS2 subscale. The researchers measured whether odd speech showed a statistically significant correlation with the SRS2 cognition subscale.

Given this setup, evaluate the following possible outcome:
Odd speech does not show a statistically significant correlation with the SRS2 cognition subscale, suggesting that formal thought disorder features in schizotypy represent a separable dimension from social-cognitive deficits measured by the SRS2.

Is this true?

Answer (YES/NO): YES